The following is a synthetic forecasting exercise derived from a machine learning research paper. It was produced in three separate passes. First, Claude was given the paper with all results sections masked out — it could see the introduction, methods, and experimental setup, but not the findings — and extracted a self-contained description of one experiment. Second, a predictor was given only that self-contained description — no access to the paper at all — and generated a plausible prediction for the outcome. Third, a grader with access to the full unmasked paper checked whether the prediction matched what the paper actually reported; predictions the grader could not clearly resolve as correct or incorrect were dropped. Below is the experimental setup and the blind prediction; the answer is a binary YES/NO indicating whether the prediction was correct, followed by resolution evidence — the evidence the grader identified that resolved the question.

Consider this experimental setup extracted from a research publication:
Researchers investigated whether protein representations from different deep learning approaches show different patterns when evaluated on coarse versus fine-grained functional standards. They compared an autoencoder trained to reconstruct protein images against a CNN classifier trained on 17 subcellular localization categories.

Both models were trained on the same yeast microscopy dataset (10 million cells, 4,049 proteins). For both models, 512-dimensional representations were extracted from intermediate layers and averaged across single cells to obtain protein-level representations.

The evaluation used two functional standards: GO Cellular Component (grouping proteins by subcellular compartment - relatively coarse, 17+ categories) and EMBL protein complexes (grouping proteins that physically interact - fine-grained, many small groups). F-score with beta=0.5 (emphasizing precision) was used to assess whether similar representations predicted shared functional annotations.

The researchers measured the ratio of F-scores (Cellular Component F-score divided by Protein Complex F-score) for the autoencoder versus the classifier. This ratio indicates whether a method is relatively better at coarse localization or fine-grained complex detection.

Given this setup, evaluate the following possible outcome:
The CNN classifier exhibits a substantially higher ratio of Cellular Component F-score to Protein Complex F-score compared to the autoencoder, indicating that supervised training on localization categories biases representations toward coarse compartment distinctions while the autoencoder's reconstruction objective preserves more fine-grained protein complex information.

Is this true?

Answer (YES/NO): NO